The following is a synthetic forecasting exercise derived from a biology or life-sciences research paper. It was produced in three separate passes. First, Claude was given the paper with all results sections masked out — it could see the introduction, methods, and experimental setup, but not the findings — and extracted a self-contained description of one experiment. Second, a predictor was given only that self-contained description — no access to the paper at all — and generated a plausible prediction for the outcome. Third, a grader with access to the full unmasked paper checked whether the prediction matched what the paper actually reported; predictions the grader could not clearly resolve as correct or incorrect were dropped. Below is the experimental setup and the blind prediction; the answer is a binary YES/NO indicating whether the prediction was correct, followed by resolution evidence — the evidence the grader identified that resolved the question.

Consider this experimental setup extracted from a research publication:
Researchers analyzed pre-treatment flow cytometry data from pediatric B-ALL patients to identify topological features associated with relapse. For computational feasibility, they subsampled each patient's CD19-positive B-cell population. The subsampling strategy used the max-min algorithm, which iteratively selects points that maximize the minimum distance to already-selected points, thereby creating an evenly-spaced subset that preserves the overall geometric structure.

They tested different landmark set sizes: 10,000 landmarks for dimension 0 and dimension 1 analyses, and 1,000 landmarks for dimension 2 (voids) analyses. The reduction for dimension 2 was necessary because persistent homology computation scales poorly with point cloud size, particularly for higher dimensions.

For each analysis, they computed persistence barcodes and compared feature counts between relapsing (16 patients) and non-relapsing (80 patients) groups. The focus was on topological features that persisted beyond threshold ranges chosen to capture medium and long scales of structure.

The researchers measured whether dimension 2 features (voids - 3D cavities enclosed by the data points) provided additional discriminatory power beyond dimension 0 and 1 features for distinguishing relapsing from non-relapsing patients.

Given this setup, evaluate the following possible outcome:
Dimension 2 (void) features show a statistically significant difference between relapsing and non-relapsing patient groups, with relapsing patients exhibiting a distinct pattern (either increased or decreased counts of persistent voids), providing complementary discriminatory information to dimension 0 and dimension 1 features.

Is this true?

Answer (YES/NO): NO